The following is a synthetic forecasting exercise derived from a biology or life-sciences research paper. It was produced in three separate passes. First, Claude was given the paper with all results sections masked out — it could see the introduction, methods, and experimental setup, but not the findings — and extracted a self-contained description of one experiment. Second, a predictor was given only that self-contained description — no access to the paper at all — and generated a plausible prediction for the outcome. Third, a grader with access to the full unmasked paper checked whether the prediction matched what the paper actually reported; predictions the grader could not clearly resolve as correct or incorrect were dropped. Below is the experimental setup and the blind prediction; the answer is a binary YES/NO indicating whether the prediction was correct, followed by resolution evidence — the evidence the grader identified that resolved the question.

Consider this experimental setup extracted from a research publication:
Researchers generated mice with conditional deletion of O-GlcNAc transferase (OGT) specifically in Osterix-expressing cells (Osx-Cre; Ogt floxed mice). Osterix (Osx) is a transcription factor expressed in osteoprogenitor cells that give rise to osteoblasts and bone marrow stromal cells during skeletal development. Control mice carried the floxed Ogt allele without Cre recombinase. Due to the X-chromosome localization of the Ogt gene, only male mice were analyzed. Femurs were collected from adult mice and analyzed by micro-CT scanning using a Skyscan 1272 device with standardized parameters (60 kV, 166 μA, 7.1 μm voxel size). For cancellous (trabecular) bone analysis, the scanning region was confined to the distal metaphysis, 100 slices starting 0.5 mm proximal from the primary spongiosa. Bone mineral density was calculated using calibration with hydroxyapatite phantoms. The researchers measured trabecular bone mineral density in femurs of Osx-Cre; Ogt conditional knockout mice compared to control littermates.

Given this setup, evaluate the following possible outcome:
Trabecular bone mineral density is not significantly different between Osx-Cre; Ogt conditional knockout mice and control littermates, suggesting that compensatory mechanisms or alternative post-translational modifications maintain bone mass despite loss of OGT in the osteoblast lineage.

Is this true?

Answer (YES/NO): NO